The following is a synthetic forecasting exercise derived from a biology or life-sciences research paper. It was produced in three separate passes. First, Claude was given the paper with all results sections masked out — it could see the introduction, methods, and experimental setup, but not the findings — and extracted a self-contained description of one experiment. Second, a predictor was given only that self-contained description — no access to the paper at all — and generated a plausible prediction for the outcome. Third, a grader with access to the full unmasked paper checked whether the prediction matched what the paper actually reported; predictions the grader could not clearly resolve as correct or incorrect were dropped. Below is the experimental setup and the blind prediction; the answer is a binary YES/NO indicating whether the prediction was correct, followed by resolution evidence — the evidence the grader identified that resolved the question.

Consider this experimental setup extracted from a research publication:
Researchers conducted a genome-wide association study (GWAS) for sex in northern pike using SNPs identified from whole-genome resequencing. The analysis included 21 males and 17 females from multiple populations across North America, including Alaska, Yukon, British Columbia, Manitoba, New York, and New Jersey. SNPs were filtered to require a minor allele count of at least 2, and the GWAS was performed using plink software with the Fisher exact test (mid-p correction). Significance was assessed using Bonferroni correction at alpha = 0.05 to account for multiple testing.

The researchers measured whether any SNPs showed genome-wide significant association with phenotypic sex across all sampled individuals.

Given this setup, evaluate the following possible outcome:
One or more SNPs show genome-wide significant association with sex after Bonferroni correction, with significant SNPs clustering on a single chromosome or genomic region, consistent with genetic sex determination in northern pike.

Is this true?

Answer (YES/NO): NO